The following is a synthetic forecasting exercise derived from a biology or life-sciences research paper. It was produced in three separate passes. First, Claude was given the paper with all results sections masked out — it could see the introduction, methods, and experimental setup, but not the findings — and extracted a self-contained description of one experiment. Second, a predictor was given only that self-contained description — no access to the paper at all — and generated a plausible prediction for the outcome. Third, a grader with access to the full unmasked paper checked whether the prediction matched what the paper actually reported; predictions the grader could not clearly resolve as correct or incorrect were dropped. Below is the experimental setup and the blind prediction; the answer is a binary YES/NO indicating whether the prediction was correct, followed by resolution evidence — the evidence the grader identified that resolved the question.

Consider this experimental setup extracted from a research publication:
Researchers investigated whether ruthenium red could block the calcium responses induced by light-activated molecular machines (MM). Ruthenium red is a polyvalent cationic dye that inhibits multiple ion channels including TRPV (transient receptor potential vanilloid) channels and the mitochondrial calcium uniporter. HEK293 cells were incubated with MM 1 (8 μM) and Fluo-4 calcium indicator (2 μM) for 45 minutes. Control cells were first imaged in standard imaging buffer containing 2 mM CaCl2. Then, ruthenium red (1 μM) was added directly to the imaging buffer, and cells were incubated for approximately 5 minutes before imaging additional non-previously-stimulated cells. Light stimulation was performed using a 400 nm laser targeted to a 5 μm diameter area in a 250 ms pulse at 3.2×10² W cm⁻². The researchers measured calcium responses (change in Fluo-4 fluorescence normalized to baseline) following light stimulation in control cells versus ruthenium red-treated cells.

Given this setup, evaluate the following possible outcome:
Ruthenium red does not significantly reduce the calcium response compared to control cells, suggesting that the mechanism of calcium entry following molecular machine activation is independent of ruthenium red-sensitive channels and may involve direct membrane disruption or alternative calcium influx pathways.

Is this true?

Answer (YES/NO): NO